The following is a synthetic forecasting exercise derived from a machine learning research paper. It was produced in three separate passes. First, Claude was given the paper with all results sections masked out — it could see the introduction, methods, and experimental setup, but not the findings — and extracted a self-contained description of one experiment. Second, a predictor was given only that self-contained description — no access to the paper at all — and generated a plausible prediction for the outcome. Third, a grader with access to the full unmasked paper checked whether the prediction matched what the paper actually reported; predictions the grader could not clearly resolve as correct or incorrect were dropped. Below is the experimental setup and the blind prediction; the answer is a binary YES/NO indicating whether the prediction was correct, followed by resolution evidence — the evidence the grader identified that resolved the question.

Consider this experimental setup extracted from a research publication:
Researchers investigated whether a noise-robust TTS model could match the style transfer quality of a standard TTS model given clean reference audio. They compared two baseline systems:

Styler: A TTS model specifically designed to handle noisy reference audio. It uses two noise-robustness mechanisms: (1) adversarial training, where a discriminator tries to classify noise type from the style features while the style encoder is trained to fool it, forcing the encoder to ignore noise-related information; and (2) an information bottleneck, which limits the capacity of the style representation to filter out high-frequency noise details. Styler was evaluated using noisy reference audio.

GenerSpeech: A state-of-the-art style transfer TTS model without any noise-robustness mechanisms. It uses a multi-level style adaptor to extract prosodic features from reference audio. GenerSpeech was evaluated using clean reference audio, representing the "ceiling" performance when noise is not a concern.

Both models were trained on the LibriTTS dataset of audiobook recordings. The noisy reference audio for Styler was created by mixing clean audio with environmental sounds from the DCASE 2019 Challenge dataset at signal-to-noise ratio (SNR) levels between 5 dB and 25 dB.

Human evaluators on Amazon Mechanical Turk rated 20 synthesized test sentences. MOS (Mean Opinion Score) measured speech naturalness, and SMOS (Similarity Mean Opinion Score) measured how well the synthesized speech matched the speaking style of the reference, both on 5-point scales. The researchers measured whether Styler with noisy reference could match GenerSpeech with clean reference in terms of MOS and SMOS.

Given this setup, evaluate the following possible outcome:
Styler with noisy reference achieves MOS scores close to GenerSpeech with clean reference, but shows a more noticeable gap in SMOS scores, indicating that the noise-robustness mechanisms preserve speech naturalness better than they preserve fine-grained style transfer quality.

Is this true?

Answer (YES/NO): YES